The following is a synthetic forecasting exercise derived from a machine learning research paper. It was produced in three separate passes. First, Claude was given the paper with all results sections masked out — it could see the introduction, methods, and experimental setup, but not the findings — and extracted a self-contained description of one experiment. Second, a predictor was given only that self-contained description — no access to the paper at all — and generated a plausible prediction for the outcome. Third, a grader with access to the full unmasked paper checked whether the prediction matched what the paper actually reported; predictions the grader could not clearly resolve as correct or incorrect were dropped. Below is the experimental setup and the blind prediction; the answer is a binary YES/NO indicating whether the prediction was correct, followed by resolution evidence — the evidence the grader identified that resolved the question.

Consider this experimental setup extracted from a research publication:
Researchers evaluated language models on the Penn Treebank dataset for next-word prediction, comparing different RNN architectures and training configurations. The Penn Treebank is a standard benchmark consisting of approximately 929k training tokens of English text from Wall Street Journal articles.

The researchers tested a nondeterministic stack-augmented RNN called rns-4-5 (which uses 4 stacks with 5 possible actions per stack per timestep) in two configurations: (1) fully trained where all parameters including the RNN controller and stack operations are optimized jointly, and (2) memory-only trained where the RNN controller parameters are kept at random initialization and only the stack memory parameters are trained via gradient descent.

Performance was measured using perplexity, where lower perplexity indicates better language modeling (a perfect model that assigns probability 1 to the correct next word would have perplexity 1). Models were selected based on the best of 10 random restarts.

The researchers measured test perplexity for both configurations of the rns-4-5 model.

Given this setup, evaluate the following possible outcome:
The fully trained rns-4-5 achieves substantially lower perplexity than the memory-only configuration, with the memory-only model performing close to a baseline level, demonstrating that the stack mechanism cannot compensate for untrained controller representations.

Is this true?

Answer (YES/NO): NO